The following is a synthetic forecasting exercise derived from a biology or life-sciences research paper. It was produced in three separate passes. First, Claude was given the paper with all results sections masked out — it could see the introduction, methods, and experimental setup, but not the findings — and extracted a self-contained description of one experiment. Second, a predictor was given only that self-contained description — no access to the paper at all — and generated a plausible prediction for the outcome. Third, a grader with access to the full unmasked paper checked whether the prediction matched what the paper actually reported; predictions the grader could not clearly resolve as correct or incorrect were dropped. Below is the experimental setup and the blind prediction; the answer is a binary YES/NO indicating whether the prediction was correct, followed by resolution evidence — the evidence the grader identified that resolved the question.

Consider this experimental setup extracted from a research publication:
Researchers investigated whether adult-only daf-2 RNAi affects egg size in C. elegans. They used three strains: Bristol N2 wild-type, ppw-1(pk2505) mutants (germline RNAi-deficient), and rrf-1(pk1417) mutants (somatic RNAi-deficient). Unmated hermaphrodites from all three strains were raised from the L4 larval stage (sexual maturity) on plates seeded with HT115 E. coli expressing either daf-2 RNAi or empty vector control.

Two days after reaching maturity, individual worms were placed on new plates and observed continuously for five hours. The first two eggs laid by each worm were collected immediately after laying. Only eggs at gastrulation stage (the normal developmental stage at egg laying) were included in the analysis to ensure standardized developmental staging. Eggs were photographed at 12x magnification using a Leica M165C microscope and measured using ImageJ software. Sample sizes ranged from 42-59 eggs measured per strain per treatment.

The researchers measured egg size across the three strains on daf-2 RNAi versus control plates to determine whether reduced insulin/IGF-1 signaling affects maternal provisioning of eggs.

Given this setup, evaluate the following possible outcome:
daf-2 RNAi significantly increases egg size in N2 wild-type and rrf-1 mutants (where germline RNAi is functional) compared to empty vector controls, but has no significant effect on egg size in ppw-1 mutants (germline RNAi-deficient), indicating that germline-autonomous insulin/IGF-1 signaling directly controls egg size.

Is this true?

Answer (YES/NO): NO